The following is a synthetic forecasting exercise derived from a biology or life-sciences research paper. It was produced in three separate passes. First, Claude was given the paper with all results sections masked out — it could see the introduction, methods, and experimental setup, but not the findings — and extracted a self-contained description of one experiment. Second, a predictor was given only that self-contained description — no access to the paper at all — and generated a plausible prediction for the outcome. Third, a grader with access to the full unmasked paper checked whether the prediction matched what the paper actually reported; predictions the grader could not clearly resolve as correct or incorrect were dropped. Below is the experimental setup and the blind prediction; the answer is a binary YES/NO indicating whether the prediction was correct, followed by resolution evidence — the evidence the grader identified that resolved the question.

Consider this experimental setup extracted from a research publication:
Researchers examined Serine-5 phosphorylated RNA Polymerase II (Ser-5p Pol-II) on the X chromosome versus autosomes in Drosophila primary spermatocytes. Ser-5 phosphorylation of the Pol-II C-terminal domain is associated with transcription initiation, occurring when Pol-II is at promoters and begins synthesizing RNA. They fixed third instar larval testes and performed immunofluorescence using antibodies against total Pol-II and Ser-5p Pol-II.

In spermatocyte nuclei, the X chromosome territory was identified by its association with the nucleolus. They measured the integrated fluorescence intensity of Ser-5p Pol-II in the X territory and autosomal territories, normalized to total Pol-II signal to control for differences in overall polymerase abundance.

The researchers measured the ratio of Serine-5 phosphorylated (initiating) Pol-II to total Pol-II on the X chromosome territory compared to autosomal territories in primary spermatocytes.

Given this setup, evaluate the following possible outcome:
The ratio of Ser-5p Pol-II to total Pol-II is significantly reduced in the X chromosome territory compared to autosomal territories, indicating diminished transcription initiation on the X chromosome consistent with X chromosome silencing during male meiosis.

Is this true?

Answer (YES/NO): YES